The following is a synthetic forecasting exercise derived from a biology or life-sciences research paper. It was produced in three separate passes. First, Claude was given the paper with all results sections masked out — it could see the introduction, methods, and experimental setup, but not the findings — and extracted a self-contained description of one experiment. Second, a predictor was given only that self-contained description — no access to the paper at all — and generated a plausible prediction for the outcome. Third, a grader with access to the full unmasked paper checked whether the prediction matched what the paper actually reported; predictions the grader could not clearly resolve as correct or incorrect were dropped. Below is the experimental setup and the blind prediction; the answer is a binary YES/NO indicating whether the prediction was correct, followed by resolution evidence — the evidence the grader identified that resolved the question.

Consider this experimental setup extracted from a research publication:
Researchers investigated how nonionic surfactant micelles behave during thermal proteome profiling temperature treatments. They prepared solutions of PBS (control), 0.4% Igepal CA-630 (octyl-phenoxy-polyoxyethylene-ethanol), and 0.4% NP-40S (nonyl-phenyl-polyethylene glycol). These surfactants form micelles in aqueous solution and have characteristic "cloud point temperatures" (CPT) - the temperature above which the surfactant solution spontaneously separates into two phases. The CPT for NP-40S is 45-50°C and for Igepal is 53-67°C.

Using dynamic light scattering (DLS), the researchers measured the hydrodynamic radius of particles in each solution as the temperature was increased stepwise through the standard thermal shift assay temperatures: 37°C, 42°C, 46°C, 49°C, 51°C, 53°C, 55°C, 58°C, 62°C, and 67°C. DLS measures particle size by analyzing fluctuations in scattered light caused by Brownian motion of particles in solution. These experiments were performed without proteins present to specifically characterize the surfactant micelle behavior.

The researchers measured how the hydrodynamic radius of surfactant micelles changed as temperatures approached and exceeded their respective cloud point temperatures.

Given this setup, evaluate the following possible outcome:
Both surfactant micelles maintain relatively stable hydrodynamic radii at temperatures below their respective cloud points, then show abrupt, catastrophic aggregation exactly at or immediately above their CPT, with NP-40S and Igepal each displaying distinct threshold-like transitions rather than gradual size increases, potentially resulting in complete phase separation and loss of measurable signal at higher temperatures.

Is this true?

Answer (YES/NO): NO